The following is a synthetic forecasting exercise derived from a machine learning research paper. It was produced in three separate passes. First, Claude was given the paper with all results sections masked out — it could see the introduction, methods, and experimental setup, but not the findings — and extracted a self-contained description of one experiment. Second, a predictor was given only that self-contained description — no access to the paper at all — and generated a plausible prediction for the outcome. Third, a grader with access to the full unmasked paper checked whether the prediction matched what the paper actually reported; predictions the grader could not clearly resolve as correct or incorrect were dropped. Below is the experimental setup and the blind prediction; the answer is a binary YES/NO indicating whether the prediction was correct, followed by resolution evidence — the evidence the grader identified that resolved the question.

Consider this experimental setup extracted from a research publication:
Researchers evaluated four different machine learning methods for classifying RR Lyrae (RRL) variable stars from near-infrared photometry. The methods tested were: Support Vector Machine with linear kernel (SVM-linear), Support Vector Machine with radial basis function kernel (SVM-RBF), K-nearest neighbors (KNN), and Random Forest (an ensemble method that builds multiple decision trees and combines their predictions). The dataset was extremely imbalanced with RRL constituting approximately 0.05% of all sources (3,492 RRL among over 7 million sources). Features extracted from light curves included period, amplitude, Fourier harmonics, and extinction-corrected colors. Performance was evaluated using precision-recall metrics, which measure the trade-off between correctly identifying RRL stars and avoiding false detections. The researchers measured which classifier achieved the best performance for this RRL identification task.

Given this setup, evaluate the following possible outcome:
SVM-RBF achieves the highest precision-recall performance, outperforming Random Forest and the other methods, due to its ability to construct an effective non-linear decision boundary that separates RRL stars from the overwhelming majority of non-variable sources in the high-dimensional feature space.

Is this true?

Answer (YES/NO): NO